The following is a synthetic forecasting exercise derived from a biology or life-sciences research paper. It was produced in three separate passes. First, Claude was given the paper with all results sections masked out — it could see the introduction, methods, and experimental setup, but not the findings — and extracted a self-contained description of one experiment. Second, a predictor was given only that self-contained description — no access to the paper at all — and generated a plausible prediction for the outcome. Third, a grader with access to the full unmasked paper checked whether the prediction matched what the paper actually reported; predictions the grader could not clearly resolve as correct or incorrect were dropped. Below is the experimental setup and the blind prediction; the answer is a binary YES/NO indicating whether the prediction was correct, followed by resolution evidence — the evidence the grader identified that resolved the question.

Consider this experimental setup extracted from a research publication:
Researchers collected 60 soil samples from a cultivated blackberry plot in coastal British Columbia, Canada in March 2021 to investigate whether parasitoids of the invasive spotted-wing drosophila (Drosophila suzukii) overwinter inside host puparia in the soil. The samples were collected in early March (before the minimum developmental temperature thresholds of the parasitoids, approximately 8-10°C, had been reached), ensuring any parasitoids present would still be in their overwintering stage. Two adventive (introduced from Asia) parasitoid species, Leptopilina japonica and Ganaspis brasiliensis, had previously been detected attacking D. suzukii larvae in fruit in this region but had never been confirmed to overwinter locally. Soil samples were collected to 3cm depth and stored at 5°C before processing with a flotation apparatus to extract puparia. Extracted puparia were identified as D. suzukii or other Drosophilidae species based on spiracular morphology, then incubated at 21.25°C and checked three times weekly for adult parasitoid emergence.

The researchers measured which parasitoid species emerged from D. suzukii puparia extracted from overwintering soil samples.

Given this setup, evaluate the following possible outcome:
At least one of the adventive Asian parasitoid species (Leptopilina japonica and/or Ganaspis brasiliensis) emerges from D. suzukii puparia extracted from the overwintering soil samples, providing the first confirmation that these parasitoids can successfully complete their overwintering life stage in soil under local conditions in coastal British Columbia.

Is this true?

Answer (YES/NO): YES